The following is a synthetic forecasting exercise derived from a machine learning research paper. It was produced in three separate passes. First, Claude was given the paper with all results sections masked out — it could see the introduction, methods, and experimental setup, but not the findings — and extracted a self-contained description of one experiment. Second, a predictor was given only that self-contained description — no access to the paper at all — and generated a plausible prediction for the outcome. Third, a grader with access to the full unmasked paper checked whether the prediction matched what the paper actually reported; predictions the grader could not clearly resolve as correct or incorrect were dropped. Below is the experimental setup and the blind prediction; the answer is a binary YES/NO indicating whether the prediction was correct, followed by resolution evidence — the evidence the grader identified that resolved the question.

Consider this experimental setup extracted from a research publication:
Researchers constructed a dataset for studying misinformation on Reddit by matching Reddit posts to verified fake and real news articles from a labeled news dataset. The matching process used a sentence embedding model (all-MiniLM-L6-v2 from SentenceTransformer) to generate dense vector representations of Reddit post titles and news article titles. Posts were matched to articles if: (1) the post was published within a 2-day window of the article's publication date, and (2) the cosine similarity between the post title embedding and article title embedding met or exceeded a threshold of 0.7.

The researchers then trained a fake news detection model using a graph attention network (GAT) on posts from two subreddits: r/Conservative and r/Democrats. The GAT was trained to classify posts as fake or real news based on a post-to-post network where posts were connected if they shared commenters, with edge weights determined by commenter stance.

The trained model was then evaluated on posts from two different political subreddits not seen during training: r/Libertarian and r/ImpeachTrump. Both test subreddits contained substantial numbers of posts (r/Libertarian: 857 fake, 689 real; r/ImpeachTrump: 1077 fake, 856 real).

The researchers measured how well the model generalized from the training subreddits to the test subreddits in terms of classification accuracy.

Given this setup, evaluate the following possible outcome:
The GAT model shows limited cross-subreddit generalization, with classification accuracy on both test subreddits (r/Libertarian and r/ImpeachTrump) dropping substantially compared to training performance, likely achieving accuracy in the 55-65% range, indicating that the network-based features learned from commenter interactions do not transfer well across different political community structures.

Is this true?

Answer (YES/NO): NO